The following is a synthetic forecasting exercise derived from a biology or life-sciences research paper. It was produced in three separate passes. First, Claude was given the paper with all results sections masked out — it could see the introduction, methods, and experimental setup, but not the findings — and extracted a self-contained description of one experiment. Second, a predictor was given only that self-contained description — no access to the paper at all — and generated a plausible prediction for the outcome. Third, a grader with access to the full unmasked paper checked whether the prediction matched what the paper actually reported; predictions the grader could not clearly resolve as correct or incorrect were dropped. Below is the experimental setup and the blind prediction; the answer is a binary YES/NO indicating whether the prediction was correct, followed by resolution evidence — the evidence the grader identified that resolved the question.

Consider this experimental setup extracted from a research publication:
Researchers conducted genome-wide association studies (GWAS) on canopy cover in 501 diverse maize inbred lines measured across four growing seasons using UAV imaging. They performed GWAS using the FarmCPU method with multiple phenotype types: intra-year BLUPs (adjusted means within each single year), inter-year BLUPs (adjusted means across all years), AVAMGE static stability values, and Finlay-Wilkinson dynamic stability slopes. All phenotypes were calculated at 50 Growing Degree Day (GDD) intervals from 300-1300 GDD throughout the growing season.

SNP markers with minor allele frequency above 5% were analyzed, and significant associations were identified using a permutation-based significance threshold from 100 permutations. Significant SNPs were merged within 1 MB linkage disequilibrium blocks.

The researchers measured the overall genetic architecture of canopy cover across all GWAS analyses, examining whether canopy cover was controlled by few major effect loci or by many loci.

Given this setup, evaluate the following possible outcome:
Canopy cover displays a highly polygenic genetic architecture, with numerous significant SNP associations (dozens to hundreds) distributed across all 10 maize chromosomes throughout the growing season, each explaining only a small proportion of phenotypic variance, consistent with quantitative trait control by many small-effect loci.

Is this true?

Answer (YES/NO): YES